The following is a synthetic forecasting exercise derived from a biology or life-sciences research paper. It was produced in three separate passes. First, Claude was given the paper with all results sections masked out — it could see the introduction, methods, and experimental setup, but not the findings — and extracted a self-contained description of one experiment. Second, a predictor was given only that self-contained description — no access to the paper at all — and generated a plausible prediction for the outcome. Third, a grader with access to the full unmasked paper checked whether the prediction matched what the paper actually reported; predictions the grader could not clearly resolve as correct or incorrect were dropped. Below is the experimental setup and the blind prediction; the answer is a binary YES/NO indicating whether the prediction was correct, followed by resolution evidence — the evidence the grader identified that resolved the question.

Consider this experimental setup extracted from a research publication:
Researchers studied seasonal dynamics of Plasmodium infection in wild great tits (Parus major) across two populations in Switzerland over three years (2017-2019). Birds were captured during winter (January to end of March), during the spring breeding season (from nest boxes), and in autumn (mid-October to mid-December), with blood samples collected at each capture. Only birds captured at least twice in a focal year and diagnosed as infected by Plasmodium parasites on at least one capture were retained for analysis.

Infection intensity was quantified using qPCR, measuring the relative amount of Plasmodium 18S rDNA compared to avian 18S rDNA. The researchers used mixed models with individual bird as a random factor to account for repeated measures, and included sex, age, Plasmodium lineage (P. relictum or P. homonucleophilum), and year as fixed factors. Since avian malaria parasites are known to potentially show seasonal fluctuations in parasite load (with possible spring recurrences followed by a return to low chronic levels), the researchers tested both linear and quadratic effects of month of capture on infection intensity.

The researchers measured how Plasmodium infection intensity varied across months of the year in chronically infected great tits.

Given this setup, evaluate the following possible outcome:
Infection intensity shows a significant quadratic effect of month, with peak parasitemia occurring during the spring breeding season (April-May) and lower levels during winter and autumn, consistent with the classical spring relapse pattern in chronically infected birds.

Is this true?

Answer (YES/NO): YES